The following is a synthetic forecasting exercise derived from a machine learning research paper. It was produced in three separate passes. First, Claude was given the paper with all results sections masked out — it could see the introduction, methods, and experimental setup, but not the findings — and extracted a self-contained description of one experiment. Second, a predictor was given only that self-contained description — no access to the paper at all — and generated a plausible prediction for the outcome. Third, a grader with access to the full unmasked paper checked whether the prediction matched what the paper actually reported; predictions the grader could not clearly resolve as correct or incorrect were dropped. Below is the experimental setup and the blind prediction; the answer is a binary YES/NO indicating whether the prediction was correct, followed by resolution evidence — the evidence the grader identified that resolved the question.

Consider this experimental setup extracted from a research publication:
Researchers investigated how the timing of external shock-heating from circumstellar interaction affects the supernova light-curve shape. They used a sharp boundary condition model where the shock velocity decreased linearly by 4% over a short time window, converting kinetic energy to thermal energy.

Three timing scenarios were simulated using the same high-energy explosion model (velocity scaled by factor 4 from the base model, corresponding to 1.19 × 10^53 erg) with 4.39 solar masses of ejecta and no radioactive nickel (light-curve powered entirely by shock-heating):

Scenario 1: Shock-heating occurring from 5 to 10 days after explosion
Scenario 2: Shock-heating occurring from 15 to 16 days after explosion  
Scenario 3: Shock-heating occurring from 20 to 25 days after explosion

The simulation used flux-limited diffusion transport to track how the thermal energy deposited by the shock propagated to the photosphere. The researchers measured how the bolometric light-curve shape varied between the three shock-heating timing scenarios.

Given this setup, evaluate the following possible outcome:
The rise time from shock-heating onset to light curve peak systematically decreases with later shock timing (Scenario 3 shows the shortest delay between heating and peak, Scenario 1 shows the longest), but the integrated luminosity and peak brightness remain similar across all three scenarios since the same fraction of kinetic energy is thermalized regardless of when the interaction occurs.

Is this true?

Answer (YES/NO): NO